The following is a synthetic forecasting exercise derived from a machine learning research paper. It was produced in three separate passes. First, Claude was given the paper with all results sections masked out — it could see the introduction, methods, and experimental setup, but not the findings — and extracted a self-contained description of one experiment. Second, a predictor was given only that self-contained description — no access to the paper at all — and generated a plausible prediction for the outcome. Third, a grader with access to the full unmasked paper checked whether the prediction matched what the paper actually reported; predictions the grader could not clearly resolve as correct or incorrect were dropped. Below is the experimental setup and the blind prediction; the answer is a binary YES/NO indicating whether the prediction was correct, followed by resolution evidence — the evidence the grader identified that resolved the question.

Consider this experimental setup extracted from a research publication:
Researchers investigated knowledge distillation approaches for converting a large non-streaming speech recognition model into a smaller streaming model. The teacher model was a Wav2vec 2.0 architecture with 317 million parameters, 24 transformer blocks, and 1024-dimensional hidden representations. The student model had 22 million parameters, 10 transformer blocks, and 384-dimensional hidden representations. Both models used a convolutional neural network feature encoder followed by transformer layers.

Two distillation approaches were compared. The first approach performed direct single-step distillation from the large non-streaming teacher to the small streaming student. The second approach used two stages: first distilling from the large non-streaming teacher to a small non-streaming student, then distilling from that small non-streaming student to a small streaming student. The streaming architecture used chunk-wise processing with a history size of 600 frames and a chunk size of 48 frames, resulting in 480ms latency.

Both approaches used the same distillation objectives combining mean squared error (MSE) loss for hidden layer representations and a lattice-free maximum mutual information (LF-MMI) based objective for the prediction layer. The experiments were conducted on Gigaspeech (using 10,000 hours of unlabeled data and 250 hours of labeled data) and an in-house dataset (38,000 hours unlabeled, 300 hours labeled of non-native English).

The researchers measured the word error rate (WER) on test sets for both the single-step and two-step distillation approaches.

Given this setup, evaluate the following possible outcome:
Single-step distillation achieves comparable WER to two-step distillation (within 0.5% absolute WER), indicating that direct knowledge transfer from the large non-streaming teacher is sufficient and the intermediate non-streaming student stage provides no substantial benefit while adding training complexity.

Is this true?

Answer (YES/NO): NO